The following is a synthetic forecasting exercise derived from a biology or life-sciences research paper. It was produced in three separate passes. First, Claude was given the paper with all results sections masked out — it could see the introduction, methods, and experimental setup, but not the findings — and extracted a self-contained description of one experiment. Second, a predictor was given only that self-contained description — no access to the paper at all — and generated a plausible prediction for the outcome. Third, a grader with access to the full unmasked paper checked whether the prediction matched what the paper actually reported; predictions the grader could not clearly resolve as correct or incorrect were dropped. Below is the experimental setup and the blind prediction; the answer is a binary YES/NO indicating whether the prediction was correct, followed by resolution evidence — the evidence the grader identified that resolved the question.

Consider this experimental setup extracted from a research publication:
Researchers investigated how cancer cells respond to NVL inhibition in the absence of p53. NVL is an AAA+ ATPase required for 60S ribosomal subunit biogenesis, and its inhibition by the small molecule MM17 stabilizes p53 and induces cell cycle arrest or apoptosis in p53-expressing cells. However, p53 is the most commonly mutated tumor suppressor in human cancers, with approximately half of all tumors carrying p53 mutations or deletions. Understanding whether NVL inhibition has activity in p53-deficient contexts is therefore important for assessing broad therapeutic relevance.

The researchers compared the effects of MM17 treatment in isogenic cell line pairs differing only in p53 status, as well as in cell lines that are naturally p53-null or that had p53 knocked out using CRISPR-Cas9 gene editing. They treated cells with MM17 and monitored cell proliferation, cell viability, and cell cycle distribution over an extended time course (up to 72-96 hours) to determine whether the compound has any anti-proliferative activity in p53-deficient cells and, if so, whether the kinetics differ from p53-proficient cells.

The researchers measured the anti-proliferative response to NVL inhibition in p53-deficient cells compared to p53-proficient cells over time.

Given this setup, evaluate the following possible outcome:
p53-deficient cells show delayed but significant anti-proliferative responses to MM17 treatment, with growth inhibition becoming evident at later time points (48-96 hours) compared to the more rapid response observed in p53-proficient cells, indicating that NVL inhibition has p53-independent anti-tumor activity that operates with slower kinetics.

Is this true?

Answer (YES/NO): YES